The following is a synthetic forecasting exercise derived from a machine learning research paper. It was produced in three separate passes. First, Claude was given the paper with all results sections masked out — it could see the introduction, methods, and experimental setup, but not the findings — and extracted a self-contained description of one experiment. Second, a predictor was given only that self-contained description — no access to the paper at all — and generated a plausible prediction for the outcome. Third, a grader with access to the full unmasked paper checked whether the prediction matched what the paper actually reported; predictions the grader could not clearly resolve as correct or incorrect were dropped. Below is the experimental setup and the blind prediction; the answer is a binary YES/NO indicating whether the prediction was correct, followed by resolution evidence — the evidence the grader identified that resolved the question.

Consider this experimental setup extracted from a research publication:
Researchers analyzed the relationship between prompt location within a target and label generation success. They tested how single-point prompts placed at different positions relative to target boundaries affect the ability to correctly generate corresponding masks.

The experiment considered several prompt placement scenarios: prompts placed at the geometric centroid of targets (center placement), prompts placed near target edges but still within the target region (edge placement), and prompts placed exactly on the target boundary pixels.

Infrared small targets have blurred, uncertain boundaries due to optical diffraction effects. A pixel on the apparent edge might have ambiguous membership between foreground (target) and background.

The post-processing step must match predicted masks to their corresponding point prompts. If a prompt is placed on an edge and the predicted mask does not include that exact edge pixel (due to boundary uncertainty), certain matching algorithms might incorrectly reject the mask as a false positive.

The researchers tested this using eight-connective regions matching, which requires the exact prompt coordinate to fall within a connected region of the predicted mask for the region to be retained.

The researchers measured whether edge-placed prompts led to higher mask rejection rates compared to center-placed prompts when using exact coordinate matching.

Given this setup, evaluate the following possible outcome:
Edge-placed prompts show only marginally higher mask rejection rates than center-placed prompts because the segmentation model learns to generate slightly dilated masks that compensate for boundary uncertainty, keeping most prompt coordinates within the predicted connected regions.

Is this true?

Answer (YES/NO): NO